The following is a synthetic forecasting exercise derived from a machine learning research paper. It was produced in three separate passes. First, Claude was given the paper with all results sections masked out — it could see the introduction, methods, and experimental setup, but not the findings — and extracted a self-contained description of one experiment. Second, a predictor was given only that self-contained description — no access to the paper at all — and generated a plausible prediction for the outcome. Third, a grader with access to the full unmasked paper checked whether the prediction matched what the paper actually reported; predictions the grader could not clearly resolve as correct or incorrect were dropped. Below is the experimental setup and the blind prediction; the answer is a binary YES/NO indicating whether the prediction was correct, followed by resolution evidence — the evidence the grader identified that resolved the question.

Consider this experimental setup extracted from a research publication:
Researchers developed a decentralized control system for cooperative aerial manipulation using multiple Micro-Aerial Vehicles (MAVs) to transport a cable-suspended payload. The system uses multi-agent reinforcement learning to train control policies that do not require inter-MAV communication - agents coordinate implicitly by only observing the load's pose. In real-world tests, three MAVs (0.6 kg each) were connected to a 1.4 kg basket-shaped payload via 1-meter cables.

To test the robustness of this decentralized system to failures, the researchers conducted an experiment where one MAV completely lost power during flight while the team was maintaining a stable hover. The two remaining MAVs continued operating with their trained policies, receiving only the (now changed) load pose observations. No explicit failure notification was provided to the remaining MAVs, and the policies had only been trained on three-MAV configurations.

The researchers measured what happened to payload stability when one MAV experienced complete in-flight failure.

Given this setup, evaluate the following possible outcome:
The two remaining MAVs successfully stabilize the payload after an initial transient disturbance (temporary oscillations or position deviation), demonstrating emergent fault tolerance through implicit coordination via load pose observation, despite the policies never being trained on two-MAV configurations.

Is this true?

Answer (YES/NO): YES